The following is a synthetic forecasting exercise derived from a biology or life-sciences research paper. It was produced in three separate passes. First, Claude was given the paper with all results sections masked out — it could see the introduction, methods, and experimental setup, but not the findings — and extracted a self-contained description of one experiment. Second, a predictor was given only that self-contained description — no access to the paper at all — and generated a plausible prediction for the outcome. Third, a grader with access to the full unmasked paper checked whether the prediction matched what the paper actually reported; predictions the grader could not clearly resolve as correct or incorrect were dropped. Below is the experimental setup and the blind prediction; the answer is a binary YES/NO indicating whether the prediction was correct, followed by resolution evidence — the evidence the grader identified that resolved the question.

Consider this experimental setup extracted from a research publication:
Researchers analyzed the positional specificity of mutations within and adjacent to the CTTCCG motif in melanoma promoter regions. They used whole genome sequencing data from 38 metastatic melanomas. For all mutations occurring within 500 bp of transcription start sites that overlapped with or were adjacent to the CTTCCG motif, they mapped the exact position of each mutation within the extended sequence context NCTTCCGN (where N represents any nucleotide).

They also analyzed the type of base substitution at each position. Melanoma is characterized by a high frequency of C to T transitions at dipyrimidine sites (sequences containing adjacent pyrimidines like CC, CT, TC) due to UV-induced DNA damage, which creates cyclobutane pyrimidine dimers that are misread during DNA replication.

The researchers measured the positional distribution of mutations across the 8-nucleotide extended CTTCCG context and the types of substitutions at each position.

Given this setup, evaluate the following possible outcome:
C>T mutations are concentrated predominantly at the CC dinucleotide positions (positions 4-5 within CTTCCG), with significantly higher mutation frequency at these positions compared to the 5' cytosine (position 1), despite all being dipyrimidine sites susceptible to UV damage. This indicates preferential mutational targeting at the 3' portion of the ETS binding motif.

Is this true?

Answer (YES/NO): NO